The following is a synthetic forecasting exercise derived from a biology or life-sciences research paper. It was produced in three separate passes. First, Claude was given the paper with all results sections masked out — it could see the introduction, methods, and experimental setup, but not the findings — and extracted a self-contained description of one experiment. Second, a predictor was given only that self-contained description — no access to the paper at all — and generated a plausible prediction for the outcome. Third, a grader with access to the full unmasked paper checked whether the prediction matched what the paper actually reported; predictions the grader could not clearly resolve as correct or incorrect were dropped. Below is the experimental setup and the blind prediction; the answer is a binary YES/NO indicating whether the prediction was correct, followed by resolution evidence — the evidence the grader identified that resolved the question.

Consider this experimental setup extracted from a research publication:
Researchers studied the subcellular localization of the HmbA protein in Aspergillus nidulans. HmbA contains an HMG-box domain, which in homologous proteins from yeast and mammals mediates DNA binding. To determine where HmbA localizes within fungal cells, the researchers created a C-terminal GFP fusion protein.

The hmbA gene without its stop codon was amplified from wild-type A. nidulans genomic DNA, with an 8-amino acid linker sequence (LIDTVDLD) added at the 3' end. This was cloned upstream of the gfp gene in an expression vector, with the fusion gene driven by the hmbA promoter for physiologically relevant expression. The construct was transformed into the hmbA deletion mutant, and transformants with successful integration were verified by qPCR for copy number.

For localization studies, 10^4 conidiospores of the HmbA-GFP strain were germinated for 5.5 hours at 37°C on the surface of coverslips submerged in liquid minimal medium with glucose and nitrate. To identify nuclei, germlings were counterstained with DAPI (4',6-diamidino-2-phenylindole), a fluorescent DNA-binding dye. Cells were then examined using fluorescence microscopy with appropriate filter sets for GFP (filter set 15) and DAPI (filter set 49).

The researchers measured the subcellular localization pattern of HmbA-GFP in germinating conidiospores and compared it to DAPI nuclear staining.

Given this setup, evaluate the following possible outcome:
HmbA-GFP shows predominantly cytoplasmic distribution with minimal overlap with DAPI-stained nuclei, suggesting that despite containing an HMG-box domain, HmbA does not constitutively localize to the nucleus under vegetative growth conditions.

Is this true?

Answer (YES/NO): NO